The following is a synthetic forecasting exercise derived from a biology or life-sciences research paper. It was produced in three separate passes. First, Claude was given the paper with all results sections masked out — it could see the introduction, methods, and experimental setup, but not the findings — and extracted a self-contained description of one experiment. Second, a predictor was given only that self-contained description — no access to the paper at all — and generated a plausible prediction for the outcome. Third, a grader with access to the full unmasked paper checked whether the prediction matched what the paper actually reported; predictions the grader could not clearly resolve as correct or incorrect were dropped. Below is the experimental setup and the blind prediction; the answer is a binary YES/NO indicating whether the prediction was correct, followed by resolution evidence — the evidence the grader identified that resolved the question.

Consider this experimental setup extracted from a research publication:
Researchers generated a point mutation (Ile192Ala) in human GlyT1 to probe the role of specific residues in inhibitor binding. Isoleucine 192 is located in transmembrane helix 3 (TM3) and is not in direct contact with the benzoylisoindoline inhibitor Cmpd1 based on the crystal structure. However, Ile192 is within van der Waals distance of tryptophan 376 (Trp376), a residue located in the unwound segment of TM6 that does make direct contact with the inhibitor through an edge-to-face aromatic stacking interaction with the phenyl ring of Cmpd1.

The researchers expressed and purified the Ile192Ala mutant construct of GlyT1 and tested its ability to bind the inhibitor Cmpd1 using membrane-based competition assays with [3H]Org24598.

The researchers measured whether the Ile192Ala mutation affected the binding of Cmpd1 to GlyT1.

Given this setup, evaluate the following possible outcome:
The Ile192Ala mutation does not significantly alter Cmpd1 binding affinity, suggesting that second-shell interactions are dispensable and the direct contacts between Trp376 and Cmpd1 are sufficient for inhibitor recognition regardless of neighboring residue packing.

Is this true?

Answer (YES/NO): NO